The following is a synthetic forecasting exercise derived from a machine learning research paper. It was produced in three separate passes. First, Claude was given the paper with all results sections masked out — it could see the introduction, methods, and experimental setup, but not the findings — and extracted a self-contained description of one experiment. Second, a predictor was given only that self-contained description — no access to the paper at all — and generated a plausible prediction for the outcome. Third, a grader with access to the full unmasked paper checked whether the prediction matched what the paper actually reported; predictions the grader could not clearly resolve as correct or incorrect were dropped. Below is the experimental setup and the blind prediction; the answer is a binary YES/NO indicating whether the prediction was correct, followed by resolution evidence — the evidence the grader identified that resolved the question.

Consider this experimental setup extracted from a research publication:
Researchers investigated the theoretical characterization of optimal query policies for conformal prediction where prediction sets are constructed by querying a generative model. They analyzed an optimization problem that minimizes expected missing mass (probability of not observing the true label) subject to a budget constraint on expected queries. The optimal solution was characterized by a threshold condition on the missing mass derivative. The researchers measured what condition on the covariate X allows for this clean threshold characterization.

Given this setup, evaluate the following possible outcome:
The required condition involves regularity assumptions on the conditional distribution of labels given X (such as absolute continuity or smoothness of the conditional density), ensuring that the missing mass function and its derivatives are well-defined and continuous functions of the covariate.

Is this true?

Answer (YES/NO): NO